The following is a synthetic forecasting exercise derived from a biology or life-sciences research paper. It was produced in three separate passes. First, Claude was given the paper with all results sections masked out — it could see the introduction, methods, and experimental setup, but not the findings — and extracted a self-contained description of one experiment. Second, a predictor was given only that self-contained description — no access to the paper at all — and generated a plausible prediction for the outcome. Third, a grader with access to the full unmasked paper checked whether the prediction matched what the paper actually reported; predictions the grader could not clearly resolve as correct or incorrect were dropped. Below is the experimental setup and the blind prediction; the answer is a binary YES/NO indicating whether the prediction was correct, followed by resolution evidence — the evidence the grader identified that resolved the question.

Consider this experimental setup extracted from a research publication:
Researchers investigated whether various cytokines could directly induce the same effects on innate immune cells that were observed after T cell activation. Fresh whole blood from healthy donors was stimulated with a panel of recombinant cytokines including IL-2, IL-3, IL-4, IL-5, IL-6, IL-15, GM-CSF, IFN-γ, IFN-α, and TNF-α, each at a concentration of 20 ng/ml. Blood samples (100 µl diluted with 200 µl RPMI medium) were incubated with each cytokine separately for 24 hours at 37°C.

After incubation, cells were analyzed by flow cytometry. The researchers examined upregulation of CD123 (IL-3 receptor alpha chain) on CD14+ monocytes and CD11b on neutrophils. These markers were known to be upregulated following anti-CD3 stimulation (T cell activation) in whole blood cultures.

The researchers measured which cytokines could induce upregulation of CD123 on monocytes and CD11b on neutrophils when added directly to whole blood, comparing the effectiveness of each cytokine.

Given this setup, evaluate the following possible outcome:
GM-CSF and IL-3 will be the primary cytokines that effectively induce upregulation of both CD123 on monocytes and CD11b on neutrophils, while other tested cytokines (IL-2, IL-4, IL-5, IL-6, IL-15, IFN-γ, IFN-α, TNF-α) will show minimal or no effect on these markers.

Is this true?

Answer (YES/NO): NO